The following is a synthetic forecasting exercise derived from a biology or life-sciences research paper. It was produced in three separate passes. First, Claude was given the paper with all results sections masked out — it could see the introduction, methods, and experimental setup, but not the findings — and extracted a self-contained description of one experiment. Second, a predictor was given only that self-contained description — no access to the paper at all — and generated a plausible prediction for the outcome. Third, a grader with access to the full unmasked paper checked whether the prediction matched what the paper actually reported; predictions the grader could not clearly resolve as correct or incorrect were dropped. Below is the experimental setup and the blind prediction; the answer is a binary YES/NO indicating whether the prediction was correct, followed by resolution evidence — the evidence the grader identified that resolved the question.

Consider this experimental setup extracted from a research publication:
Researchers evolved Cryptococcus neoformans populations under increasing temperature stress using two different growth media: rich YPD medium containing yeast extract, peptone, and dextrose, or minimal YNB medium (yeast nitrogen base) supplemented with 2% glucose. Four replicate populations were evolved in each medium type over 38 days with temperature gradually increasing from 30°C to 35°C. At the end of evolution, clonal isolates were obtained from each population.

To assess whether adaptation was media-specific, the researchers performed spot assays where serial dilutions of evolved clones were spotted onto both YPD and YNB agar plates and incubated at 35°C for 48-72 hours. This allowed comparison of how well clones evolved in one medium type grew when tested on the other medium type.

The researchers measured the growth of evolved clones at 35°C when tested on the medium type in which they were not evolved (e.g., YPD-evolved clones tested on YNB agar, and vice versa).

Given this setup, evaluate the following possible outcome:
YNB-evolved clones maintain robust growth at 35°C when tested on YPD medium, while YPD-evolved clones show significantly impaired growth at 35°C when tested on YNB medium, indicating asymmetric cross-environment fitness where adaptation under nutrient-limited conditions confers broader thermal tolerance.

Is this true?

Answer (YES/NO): NO